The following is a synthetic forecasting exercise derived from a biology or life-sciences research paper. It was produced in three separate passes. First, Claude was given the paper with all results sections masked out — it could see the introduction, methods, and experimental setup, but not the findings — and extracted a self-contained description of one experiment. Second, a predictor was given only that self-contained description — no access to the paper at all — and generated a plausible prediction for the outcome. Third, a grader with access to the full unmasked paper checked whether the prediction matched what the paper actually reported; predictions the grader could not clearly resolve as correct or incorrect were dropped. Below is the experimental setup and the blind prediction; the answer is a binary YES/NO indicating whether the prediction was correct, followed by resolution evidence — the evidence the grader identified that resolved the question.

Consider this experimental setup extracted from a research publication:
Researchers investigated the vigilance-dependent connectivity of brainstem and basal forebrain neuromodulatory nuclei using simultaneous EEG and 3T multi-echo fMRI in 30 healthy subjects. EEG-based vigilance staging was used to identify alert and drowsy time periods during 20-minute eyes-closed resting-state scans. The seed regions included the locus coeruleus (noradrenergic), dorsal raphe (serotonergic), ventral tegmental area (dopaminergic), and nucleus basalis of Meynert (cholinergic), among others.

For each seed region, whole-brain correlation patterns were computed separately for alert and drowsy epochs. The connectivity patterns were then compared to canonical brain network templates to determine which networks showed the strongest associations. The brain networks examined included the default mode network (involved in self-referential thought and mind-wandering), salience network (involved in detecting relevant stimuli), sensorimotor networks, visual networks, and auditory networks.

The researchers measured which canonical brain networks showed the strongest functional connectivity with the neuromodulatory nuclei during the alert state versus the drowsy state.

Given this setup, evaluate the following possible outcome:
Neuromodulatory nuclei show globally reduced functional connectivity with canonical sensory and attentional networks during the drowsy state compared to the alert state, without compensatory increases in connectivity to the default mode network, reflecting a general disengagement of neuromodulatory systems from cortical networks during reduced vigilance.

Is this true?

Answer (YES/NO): NO